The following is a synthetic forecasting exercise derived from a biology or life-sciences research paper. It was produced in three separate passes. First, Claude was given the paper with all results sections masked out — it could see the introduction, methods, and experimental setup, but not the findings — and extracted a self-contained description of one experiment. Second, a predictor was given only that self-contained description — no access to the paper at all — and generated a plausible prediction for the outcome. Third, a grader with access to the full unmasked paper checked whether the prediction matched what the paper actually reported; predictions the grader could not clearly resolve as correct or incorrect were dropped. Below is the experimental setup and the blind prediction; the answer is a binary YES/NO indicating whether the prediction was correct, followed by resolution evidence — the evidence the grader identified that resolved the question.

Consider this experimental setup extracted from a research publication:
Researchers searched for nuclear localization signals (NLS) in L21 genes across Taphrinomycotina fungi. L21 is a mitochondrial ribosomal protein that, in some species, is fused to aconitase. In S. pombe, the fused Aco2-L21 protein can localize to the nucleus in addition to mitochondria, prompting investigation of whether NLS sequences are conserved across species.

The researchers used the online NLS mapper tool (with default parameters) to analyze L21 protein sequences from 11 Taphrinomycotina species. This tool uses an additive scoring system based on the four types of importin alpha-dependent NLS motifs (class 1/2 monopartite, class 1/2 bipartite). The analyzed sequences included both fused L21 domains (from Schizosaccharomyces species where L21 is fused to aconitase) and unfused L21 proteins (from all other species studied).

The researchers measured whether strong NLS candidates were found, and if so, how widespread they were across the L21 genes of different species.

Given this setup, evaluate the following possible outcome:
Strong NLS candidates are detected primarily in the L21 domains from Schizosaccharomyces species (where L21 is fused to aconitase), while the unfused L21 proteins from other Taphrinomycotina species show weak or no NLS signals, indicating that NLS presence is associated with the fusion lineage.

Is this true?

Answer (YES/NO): NO